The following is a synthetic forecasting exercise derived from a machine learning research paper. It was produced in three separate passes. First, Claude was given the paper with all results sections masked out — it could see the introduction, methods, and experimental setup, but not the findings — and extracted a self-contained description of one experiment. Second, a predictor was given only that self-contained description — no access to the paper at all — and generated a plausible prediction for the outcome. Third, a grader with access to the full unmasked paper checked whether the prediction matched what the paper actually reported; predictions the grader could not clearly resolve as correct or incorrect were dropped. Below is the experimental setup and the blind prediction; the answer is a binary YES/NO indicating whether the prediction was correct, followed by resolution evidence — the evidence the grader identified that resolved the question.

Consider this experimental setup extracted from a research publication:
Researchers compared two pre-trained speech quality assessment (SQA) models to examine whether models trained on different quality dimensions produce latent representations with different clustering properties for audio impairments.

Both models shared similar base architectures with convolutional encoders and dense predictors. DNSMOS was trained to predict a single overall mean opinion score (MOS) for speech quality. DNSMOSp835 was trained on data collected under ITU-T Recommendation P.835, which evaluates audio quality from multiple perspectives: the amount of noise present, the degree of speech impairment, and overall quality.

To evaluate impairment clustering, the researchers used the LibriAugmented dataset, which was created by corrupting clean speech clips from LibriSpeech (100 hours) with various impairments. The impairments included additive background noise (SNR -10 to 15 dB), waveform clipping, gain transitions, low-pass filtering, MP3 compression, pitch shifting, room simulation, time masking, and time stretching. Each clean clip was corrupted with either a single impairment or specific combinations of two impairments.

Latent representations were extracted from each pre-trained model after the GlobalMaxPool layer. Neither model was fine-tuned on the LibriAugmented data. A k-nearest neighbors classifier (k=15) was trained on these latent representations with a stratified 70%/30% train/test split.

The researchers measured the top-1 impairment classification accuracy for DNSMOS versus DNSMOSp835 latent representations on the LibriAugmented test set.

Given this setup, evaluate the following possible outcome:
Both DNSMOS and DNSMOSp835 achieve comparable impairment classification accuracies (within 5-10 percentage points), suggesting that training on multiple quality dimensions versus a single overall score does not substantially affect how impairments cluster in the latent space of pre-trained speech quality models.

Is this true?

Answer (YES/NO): NO